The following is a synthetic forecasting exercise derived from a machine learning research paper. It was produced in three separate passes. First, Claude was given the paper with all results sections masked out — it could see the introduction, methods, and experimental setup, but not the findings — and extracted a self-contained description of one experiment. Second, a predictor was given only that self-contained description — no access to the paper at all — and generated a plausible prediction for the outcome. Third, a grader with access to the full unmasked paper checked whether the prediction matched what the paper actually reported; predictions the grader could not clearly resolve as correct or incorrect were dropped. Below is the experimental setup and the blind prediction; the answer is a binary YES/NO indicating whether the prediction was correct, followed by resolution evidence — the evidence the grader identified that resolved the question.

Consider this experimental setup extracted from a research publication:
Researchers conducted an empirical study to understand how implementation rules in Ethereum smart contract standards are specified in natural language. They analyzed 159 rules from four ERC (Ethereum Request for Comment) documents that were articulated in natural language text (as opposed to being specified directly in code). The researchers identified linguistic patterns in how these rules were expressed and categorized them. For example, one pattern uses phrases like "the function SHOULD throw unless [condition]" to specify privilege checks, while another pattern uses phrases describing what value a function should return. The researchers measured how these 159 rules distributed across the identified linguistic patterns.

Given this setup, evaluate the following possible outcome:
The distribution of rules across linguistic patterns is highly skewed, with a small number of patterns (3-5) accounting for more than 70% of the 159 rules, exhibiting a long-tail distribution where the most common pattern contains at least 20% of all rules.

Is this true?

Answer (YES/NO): NO